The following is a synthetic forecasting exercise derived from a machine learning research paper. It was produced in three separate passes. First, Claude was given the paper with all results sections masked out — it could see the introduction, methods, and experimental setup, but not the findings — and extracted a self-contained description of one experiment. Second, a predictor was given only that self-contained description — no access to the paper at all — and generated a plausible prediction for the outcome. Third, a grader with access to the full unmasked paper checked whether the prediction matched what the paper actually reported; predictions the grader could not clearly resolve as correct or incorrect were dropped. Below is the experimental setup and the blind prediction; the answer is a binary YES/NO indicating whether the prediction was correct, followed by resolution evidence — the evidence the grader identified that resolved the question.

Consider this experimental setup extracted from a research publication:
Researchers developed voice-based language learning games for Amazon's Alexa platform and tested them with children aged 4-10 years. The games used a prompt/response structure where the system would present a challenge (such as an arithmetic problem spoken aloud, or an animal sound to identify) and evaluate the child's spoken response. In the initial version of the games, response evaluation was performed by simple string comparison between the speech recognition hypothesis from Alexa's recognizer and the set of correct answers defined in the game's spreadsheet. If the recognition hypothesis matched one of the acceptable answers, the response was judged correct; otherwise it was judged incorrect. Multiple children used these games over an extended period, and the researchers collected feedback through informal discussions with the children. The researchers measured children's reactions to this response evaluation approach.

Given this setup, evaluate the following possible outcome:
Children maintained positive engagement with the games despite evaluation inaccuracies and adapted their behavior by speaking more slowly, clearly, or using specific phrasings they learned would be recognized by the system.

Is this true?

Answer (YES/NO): NO